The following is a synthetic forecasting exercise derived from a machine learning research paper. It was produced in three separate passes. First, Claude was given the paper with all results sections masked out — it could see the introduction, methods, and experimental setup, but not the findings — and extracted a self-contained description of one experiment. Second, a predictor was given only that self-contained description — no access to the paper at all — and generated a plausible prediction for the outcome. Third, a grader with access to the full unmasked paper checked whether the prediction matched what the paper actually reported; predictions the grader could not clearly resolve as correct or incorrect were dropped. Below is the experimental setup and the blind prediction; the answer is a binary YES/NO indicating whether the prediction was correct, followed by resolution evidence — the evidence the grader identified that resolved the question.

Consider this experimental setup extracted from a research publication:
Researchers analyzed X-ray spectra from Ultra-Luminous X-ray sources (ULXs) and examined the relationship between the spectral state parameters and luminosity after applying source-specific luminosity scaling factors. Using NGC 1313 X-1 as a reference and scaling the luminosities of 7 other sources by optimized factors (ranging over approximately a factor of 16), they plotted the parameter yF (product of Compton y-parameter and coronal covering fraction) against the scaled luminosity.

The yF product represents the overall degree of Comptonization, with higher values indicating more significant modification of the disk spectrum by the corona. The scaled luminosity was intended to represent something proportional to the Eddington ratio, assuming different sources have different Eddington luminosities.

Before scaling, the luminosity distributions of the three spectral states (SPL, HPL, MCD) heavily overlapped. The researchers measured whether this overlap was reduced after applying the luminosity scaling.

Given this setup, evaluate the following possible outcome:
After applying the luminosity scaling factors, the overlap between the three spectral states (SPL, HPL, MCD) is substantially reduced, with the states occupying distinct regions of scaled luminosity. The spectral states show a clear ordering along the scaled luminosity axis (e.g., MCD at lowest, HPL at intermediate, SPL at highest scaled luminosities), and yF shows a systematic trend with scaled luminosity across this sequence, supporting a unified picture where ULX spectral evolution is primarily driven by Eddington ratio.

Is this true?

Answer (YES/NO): NO